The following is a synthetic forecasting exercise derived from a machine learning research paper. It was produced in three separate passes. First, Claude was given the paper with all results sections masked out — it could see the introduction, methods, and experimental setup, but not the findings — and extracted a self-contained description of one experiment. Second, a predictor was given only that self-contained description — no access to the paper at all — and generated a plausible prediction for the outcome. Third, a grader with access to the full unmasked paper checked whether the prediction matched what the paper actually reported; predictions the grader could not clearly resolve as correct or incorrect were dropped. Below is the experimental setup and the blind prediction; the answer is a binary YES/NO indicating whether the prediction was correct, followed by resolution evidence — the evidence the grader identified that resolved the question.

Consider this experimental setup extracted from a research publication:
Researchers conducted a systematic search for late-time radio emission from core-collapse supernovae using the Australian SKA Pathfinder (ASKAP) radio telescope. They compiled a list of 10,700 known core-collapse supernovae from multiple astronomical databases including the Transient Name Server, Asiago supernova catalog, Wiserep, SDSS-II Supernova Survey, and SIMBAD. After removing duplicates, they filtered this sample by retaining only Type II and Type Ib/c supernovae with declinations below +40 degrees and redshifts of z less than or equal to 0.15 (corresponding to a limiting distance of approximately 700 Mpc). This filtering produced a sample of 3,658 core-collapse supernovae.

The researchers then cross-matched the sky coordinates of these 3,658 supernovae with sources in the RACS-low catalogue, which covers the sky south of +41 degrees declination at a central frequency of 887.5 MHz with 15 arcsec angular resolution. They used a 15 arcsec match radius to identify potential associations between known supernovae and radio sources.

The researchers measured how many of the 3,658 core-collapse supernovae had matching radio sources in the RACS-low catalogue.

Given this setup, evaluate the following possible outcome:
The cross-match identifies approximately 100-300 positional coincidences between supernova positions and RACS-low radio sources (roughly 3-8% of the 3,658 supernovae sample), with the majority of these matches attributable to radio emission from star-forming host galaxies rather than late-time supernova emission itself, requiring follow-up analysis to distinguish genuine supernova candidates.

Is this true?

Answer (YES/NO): NO